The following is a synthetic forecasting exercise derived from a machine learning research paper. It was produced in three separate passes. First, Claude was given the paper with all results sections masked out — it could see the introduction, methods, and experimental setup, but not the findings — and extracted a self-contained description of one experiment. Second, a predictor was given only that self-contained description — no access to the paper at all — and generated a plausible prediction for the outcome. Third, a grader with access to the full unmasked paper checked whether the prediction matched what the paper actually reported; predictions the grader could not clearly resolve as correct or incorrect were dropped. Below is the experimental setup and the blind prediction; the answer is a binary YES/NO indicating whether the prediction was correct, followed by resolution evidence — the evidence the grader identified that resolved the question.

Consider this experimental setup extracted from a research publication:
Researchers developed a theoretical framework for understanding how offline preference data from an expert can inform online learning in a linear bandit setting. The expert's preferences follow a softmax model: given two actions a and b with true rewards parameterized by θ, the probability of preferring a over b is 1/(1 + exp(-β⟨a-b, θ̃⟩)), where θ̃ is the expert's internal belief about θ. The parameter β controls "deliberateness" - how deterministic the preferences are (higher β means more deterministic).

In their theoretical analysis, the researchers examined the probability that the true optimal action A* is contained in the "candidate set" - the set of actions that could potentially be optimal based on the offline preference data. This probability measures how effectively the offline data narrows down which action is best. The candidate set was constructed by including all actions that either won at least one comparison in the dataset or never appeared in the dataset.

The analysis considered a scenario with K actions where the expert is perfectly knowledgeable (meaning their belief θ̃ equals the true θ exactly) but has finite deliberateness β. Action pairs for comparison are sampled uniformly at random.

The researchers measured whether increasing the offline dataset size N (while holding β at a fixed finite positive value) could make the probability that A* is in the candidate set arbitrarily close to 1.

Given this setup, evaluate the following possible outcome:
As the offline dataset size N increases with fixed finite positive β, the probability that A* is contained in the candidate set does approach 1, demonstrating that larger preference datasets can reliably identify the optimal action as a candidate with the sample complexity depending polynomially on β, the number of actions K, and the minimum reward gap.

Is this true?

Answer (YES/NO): NO